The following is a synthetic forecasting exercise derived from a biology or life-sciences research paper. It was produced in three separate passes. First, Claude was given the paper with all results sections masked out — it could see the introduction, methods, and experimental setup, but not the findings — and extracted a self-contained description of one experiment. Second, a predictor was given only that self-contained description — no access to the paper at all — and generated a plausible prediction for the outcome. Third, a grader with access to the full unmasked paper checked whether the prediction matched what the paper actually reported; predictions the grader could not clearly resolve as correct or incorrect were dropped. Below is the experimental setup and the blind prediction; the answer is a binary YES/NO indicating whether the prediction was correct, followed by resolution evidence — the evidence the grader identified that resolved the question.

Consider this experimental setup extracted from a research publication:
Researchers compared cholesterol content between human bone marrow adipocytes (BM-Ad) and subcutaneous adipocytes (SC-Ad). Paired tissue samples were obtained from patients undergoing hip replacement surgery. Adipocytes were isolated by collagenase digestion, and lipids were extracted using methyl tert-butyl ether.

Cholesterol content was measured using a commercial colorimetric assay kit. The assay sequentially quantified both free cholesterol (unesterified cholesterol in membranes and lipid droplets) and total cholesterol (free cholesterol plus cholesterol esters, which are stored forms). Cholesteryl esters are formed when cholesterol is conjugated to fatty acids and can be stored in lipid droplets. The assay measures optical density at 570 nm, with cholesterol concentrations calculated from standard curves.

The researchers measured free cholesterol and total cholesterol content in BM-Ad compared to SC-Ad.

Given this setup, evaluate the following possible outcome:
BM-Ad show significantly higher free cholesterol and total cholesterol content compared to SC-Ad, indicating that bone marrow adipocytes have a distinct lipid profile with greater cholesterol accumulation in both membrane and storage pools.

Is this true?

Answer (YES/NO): NO